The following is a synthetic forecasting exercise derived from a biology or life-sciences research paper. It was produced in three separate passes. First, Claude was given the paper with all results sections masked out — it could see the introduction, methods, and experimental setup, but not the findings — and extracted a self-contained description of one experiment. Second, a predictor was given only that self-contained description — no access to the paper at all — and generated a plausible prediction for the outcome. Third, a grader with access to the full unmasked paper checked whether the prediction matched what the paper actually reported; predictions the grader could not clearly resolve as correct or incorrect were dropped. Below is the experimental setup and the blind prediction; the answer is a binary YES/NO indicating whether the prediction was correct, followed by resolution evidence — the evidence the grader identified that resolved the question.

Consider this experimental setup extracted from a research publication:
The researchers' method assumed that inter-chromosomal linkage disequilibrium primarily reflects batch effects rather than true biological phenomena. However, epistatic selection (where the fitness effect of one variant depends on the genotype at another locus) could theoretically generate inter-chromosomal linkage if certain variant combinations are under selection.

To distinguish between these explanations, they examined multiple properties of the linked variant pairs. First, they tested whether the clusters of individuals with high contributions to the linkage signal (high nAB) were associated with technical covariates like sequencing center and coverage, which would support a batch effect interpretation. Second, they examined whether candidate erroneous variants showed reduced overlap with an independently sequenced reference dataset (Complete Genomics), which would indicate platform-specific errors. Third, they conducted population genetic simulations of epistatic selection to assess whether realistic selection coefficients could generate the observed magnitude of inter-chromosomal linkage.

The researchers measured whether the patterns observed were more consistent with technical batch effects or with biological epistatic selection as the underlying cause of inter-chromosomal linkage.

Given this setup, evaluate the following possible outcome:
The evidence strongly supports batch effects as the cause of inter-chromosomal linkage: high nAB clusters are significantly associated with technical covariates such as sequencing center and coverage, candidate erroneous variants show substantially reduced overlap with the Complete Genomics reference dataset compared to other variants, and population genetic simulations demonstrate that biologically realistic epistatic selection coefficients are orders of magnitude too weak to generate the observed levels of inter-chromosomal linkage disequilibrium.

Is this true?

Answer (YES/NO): YES